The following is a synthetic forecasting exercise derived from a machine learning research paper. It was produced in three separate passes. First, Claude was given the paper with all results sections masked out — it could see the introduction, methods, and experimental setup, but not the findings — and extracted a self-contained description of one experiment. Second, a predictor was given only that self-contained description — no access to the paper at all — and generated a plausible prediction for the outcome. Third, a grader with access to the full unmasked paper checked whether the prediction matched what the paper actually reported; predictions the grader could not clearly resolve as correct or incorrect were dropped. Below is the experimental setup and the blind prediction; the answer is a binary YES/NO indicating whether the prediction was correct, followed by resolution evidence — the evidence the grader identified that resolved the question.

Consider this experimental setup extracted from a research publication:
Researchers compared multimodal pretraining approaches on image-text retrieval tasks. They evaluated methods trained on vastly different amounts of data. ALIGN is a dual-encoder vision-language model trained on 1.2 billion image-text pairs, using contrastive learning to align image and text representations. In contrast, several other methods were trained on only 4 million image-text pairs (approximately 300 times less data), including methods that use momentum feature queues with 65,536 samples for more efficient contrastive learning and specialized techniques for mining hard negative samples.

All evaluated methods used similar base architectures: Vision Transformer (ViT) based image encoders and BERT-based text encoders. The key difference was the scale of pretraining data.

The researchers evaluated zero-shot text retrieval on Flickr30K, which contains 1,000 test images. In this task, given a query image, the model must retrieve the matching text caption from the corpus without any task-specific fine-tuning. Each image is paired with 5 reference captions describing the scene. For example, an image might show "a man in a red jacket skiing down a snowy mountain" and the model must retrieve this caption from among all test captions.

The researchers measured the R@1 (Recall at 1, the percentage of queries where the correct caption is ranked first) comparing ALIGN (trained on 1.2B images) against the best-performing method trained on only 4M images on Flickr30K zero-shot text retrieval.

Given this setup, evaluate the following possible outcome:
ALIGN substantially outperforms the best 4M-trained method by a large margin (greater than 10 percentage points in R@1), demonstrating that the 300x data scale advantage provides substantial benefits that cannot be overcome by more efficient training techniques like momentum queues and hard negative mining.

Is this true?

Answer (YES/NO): NO